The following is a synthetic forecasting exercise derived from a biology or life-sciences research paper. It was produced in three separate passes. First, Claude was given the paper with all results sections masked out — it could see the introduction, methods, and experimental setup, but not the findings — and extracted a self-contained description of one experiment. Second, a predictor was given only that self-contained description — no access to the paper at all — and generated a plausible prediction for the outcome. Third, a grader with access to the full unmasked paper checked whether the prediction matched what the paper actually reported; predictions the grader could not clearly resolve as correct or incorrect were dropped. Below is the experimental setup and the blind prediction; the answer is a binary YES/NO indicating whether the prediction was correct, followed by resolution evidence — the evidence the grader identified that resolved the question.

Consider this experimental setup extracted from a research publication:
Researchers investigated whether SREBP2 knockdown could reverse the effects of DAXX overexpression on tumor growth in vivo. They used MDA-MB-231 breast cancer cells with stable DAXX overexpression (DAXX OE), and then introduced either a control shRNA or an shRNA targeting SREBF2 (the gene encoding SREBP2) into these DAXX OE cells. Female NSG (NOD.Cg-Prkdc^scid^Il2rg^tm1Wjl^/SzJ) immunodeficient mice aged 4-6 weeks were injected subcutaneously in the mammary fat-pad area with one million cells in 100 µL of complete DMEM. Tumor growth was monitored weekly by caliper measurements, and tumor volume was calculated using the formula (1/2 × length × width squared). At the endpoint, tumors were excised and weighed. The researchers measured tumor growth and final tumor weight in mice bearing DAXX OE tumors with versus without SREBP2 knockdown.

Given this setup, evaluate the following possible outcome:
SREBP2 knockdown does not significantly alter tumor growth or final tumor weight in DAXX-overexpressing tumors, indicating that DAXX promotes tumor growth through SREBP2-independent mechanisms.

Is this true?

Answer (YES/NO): NO